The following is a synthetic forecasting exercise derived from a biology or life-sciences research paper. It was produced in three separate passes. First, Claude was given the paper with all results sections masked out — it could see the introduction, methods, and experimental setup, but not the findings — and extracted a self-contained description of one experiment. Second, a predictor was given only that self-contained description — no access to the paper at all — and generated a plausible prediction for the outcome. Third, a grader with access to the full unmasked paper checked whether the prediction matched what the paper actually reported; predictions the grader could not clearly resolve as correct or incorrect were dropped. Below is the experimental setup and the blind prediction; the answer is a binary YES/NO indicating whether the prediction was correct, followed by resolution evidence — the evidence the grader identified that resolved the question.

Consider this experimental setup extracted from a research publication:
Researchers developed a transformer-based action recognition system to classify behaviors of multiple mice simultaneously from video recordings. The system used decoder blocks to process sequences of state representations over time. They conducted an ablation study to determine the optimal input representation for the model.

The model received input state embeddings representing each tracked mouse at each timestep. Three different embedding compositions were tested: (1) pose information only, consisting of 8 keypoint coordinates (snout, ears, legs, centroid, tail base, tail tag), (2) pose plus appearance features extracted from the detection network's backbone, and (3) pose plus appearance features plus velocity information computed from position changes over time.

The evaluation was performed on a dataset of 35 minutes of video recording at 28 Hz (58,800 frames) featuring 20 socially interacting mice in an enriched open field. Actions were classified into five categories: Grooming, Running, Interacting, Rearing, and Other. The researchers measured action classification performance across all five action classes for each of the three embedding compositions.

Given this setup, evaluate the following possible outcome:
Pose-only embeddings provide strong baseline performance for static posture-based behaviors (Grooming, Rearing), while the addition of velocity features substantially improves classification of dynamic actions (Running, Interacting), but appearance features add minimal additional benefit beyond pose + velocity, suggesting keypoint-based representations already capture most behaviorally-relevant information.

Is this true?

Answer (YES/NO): NO